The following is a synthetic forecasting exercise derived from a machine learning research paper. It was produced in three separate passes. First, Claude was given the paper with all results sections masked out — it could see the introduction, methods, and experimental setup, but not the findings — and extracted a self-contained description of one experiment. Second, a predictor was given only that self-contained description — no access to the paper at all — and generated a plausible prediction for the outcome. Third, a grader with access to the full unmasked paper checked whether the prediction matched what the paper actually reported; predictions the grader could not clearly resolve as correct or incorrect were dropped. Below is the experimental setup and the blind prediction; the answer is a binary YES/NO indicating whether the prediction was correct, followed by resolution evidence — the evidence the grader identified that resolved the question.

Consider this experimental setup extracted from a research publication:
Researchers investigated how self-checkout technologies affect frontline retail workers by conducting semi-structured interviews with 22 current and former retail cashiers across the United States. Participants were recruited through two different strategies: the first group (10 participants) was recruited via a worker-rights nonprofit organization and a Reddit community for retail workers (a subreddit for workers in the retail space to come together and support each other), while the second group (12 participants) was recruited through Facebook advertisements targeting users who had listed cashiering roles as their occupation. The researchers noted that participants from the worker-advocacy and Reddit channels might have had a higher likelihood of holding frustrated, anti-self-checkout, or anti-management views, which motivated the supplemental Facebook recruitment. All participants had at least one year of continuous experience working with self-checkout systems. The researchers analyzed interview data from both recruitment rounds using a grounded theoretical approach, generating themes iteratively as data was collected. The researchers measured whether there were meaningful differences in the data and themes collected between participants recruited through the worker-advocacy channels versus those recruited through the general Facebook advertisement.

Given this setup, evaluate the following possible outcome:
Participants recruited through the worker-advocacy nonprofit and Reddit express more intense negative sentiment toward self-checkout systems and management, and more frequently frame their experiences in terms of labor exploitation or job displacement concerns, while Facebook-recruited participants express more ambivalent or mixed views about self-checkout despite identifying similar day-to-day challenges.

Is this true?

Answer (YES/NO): NO